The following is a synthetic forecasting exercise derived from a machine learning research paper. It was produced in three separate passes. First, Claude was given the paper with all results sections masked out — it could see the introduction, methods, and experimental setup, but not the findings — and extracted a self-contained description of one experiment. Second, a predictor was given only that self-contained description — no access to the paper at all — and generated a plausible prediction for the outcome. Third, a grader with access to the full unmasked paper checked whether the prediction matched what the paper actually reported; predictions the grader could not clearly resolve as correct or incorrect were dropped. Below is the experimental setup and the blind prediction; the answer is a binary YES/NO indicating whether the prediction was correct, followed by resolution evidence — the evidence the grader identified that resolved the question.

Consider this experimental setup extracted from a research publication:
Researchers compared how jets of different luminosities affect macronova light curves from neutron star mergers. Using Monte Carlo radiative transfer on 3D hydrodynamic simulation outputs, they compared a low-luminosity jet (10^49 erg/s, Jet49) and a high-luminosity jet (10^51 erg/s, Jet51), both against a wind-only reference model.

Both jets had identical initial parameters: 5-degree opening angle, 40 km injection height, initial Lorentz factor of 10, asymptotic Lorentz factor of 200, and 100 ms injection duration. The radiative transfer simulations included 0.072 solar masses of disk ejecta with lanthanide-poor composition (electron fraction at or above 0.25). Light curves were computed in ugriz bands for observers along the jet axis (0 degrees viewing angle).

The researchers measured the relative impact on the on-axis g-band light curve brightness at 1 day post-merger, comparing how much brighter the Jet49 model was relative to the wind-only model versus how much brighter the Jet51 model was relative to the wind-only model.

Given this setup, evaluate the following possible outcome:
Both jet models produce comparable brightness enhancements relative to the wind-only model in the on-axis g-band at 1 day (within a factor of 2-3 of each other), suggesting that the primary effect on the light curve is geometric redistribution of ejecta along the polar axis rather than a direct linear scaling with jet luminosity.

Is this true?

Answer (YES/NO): YES